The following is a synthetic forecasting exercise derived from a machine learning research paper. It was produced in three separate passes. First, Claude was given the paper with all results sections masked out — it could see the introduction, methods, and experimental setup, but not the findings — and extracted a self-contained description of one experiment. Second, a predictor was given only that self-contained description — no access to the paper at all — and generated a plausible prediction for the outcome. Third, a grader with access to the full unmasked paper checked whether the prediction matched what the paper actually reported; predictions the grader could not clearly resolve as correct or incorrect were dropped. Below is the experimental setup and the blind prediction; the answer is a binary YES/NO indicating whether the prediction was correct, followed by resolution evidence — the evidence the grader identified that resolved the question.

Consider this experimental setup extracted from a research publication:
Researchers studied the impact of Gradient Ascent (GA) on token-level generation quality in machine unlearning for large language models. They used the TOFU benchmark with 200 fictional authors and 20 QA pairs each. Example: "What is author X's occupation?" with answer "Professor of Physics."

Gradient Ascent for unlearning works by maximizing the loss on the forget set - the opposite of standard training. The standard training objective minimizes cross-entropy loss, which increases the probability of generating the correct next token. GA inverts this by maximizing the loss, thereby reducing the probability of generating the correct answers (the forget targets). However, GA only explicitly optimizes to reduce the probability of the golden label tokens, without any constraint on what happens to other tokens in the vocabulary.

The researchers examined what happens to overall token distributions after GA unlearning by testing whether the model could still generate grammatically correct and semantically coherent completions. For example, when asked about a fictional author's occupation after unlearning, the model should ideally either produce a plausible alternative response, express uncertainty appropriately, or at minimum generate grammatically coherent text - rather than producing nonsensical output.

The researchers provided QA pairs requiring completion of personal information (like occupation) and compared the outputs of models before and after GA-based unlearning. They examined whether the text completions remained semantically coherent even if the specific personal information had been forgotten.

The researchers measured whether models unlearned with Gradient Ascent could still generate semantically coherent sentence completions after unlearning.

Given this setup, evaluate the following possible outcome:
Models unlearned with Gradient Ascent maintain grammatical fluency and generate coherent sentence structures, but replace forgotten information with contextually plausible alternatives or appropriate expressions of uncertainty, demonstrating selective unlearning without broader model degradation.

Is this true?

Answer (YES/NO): NO